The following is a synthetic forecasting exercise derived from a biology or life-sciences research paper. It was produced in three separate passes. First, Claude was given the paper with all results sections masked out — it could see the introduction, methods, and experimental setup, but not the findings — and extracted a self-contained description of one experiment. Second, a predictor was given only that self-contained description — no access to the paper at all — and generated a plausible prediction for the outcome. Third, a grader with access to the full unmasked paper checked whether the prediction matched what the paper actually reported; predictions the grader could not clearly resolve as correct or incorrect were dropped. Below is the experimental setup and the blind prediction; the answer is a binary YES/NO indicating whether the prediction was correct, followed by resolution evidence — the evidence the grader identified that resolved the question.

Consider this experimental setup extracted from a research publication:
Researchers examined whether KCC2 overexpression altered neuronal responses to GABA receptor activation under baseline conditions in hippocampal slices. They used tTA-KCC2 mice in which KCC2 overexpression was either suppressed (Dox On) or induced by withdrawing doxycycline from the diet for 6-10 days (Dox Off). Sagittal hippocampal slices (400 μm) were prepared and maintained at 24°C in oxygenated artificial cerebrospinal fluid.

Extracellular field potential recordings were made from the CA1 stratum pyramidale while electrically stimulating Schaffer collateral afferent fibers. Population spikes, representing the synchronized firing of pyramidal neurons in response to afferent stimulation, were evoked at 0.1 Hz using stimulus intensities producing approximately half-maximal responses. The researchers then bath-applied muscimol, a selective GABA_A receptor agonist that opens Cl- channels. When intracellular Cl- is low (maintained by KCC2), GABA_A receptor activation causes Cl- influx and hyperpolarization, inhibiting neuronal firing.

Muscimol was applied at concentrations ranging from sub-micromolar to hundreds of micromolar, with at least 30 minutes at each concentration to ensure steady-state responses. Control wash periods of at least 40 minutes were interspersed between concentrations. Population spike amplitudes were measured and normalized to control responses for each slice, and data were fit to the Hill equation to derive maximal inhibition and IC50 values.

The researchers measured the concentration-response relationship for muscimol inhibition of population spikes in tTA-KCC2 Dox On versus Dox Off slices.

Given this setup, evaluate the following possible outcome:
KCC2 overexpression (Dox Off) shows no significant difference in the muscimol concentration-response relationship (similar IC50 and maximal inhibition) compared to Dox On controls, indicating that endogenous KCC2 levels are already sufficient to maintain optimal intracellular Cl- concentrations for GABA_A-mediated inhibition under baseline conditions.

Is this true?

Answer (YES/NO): YES